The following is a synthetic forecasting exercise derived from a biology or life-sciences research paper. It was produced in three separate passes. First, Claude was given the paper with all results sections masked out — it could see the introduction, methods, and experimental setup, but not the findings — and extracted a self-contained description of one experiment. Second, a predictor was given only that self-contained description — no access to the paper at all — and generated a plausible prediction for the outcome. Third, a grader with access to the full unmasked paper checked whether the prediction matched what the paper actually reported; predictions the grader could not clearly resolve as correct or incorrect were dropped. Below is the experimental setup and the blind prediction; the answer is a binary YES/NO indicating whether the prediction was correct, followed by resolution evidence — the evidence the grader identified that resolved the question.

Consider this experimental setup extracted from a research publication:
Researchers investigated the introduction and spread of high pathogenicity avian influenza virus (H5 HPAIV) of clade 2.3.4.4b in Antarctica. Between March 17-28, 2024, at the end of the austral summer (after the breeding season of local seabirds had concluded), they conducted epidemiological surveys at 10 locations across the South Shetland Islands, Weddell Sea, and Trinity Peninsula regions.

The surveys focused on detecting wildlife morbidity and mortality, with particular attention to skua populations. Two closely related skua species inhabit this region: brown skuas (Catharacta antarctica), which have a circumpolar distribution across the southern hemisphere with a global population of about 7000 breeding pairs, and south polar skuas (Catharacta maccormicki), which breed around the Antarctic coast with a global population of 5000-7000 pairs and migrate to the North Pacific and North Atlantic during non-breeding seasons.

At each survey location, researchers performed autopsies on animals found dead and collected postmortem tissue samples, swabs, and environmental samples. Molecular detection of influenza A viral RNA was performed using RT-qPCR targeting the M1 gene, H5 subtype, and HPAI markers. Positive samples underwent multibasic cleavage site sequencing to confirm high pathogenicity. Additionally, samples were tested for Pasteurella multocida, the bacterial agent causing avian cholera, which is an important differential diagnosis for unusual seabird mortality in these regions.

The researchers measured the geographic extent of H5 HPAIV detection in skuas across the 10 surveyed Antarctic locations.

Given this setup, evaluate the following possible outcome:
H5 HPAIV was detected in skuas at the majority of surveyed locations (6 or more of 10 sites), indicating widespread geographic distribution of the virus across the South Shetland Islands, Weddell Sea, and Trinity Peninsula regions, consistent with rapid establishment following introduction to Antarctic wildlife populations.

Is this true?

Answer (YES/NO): NO